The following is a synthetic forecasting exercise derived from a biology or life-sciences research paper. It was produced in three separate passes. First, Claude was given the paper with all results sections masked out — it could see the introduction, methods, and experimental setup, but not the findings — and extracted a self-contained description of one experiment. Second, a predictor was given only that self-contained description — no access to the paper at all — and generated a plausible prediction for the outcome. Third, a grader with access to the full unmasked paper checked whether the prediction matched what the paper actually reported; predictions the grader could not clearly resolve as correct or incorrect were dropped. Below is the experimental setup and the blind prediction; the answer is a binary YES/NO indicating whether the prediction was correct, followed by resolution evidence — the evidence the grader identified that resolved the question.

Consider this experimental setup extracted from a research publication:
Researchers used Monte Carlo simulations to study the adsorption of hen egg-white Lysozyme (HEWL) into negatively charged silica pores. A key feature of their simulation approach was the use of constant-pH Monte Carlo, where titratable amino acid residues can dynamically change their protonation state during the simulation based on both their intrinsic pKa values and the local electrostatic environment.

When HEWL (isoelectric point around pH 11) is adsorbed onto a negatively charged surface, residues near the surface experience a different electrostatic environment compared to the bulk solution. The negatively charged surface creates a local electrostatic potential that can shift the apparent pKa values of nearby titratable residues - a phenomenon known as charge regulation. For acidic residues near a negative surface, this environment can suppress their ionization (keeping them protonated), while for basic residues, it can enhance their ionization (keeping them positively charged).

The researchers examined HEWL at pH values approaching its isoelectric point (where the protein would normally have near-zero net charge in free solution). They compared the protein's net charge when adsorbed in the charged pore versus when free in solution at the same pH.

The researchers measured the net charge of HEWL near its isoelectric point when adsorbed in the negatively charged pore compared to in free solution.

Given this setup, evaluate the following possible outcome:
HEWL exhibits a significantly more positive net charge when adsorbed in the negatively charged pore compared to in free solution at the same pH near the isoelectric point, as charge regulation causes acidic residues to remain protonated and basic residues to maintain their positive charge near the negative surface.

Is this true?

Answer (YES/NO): YES